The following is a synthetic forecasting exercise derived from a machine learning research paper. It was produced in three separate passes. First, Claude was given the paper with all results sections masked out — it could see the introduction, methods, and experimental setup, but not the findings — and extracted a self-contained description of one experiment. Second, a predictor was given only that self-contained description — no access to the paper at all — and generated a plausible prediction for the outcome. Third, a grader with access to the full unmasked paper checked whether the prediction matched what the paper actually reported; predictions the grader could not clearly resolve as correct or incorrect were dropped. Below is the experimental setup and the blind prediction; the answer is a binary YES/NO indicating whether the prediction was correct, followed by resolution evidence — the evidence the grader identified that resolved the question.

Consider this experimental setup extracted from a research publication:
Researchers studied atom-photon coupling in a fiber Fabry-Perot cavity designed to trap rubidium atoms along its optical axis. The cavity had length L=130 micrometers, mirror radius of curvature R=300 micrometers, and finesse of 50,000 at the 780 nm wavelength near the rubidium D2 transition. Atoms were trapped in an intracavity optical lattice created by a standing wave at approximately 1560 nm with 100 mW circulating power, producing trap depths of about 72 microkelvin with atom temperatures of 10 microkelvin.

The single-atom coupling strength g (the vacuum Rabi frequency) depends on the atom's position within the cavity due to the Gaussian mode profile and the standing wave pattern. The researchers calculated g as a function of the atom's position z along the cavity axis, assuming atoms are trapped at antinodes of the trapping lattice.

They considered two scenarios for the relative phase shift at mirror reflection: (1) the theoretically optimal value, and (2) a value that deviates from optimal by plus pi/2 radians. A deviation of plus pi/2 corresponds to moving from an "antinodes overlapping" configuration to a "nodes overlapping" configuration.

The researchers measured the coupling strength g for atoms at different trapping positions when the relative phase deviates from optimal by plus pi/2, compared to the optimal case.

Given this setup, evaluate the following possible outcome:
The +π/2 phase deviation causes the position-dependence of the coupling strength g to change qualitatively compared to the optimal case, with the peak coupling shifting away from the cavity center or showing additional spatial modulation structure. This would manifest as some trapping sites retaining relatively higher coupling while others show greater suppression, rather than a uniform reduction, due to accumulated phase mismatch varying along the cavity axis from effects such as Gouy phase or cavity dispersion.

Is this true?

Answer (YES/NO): NO